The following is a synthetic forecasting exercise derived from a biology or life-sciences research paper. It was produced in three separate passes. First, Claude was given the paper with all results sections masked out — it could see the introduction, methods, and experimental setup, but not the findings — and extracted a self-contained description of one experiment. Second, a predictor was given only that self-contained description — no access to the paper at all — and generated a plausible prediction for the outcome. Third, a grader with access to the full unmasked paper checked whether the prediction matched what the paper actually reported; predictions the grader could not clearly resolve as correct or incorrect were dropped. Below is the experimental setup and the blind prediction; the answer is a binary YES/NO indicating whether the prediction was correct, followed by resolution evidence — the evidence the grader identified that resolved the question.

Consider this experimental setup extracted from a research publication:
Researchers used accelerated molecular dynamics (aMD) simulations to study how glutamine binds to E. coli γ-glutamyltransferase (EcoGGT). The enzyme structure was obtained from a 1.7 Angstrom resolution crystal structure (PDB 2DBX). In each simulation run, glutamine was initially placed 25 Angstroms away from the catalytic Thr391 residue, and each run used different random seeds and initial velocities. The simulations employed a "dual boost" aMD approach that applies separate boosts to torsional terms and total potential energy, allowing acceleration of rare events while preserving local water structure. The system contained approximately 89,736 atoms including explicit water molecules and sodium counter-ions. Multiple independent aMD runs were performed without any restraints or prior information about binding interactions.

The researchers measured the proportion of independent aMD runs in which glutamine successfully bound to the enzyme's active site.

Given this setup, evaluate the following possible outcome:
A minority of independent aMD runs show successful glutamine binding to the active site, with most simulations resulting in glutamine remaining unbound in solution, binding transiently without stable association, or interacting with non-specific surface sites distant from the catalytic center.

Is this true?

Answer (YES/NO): YES